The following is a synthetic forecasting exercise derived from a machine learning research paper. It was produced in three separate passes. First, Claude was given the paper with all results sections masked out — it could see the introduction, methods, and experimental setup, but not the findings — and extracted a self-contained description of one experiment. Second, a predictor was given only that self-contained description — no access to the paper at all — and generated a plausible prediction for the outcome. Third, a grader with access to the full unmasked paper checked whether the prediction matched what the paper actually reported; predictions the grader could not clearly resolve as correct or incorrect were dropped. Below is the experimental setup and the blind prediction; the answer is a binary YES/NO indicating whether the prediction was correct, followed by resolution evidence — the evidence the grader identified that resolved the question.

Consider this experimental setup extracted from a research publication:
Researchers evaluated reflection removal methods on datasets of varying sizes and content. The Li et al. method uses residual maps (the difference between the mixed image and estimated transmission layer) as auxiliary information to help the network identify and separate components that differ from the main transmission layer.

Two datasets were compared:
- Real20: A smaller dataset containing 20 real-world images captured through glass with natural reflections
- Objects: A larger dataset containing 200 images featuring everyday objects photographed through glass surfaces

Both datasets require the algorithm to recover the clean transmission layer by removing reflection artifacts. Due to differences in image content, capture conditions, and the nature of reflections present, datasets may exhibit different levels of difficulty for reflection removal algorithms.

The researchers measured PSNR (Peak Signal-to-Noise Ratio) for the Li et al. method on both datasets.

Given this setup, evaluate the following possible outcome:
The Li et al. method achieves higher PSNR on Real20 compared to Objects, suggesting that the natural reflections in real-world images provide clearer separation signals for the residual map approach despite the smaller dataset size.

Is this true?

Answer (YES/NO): NO